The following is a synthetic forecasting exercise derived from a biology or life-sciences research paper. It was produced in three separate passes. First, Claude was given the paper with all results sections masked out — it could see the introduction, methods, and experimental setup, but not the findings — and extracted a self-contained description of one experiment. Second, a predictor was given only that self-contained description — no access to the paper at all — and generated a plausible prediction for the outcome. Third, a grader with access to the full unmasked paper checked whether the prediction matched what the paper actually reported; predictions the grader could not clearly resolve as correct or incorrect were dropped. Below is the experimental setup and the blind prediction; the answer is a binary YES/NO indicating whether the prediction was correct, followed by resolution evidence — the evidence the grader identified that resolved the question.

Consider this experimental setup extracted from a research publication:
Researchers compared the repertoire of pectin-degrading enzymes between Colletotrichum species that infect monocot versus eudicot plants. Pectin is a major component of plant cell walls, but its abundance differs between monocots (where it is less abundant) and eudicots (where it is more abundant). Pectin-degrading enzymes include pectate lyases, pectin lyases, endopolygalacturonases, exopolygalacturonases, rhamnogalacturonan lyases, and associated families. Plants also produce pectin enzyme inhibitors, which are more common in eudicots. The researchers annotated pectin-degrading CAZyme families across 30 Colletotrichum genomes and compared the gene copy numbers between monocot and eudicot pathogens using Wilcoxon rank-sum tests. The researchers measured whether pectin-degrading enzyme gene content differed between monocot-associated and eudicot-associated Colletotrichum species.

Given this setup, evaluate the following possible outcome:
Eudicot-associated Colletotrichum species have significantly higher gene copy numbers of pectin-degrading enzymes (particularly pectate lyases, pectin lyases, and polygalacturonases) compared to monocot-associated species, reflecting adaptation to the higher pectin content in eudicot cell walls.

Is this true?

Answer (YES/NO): YES